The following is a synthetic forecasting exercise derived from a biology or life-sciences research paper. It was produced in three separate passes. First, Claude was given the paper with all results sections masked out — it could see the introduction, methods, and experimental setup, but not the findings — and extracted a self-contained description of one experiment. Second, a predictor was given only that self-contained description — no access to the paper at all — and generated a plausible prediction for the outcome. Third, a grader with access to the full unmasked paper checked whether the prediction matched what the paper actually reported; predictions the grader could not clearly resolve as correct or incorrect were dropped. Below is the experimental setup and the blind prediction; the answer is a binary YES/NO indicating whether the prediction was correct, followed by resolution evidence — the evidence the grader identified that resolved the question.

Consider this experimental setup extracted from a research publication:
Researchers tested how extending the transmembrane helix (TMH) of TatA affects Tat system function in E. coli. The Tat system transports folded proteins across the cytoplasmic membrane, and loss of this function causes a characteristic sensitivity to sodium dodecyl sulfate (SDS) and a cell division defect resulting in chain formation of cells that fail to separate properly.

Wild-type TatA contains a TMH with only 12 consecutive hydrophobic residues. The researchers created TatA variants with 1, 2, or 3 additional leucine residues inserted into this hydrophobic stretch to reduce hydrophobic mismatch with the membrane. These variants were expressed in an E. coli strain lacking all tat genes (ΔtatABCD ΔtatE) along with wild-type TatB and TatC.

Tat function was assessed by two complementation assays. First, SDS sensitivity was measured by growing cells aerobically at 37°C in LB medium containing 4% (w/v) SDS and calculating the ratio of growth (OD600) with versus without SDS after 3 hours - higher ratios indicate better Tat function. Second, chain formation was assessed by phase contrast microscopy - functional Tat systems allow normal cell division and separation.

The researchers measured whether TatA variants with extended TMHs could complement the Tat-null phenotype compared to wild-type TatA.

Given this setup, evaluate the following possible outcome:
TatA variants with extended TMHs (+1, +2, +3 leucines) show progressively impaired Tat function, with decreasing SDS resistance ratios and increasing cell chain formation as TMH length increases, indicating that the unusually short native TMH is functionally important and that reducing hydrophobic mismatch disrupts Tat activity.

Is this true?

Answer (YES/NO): NO